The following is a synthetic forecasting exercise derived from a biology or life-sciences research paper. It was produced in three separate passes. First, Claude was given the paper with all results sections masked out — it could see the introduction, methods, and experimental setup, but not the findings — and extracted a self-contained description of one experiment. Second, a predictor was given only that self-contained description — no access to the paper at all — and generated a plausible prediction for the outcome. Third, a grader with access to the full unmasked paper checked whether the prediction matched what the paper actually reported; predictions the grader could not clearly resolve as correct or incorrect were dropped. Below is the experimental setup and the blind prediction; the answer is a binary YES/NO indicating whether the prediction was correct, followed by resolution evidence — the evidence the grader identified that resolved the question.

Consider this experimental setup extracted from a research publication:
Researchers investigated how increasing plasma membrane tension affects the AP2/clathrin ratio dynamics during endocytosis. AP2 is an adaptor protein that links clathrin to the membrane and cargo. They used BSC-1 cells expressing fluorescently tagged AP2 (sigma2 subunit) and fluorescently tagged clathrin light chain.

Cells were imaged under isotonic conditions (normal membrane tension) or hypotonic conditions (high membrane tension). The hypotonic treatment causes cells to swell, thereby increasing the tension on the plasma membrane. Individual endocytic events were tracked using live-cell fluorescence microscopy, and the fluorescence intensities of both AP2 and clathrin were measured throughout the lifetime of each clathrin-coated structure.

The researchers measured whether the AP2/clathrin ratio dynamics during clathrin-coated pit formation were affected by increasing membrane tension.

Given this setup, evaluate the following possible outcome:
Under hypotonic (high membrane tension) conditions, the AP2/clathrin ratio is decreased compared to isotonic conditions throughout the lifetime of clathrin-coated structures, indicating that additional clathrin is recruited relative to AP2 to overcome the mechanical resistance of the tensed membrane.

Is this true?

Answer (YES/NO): NO